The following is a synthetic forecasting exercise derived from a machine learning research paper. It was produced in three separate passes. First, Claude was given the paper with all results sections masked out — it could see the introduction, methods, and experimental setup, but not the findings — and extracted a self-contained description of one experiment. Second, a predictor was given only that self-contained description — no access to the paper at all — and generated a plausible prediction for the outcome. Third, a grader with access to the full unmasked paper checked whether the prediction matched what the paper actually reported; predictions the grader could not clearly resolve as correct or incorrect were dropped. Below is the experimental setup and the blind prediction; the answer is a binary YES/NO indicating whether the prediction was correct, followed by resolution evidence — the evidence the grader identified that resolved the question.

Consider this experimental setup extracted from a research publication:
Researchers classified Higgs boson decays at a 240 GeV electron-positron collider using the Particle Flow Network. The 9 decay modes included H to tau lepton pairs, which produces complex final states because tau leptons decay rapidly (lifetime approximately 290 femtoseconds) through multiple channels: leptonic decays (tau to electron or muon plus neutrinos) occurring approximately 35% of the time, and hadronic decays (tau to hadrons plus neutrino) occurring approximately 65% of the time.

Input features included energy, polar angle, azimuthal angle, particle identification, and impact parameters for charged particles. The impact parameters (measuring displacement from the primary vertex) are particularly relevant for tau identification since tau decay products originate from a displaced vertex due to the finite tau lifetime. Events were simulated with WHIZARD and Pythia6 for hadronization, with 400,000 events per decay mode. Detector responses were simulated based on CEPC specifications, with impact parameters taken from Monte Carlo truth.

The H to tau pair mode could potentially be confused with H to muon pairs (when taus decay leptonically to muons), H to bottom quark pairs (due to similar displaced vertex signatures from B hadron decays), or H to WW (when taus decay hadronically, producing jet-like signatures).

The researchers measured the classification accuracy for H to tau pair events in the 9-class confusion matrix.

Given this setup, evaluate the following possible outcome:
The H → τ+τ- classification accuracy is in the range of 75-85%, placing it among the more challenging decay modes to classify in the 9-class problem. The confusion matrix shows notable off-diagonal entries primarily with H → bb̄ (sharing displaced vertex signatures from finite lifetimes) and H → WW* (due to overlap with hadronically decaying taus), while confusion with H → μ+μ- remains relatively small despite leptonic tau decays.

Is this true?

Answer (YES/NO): NO